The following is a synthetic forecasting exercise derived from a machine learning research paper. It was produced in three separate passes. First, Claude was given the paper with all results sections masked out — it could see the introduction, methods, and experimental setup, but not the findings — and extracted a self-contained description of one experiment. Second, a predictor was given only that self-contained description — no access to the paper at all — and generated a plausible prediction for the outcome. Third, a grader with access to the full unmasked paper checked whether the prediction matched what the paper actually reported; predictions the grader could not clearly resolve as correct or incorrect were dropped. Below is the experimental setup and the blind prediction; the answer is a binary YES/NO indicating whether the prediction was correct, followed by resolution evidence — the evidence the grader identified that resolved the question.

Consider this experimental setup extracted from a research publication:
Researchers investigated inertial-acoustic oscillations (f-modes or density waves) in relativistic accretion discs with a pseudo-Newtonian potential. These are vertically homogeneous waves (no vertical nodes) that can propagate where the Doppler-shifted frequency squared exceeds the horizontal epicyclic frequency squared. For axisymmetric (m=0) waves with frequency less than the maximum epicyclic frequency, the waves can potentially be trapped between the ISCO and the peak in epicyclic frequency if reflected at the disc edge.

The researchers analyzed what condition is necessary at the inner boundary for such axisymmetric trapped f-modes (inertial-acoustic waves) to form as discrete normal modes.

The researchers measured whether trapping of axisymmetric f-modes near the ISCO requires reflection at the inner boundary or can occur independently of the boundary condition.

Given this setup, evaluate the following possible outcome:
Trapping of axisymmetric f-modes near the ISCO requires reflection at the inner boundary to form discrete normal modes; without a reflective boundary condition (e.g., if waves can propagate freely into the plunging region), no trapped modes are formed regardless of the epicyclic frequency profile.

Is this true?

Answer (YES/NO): YES